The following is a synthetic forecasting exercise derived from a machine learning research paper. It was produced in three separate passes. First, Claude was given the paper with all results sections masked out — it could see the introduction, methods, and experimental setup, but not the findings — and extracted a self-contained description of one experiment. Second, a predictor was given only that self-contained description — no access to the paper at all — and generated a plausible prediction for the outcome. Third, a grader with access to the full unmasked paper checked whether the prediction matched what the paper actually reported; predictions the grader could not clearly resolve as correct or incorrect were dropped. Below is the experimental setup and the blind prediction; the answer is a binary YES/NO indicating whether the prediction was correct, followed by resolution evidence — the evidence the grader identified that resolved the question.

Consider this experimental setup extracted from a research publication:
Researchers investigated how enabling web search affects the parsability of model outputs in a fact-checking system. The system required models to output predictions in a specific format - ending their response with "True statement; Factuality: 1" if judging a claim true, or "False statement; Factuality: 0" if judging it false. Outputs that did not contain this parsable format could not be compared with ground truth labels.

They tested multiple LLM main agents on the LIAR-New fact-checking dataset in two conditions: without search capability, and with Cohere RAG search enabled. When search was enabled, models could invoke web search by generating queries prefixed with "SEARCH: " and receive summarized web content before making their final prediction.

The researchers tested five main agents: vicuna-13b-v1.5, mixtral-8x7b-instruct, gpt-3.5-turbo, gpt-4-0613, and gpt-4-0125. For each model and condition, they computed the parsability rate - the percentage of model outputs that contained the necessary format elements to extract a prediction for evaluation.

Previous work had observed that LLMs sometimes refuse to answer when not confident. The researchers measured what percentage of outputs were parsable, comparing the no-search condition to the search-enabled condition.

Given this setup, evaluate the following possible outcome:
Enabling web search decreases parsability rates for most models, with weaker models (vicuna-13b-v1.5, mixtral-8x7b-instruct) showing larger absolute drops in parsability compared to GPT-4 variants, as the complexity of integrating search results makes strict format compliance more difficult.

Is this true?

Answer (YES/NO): NO